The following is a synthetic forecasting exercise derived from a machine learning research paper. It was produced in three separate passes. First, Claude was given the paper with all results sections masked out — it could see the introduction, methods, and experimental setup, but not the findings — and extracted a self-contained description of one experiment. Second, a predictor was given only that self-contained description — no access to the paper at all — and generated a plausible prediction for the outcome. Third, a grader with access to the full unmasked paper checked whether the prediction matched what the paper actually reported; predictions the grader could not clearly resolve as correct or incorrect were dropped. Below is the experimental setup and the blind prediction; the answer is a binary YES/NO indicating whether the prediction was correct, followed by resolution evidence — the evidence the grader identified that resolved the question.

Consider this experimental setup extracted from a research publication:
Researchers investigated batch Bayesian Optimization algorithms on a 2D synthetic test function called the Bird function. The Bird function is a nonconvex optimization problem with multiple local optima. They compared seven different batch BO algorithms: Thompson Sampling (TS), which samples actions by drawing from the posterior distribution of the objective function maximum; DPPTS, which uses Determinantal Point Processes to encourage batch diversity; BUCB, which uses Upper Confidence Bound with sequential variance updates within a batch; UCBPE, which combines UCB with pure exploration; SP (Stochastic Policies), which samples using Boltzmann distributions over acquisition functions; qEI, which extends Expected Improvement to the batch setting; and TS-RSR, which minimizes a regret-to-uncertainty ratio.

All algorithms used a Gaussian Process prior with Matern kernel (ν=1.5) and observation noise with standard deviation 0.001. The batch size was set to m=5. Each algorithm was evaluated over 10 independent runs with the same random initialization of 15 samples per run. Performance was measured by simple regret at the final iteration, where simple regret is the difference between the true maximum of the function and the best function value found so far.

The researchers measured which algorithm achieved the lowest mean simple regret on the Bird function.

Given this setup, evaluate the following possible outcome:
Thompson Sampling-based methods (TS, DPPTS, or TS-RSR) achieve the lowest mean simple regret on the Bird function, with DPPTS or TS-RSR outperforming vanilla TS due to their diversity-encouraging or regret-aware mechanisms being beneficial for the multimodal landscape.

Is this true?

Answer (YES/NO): NO